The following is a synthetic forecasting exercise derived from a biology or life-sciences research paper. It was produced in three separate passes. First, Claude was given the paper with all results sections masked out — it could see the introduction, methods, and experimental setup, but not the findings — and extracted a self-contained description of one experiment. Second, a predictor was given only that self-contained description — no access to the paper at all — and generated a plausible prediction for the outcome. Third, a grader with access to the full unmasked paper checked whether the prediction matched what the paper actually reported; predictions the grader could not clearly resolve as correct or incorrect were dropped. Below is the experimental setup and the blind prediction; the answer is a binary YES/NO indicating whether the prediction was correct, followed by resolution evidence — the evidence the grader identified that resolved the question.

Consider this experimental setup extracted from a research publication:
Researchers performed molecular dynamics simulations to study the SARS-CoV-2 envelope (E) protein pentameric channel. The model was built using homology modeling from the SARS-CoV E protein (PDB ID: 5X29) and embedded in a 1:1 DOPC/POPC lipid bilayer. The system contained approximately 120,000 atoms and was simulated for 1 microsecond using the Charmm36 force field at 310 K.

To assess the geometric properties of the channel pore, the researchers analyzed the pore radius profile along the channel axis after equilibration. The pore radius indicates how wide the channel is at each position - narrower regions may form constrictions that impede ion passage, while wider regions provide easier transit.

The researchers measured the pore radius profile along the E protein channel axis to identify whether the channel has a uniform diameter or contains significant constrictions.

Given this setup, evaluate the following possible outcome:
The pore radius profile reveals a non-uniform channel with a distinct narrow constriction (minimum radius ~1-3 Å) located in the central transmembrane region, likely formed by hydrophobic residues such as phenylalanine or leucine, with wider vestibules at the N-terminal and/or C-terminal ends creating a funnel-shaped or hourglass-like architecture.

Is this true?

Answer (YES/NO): NO